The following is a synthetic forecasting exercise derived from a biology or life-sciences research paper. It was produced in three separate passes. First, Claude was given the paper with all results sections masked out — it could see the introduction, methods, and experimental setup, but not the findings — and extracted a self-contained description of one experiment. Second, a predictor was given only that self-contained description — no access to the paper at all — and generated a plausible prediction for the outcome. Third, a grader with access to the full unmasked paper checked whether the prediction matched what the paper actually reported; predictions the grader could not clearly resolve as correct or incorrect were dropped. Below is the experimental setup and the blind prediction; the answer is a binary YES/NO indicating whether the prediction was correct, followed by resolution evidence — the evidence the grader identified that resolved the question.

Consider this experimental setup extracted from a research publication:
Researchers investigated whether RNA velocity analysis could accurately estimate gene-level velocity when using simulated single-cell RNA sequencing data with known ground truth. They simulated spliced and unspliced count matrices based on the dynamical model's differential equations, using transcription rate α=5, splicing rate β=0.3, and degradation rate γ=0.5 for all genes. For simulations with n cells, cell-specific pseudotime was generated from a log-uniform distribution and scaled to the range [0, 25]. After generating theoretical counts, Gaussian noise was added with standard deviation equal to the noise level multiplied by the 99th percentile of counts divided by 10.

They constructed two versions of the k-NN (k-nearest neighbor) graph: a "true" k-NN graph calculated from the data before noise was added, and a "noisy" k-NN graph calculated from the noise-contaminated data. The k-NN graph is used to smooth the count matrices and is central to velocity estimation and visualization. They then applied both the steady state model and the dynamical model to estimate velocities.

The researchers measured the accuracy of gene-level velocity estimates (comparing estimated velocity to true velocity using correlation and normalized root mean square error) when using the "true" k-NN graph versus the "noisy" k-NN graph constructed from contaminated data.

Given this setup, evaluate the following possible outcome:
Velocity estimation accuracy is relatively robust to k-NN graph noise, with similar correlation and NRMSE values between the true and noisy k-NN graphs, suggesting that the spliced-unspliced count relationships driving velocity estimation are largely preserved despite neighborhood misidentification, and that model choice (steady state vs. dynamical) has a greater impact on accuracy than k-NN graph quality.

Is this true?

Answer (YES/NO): NO